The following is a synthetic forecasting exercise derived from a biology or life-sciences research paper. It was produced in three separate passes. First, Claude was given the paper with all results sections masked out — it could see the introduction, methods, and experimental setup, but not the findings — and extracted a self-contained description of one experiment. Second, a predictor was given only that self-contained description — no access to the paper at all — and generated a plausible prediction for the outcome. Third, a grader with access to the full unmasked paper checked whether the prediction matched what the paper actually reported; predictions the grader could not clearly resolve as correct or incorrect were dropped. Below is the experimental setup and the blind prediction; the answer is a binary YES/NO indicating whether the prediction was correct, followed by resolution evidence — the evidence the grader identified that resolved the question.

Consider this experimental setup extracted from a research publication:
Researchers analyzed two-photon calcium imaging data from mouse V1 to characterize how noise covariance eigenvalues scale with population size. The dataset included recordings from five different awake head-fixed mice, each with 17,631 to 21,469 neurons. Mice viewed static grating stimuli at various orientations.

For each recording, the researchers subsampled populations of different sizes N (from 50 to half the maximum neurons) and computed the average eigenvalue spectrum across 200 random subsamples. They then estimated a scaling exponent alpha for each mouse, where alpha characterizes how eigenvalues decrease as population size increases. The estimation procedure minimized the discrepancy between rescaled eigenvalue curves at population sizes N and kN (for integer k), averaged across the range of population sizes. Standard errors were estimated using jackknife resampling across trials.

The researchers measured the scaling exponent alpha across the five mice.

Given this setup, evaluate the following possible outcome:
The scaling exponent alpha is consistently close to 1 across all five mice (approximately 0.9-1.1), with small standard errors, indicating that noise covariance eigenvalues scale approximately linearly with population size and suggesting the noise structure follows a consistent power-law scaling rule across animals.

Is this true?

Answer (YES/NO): NO